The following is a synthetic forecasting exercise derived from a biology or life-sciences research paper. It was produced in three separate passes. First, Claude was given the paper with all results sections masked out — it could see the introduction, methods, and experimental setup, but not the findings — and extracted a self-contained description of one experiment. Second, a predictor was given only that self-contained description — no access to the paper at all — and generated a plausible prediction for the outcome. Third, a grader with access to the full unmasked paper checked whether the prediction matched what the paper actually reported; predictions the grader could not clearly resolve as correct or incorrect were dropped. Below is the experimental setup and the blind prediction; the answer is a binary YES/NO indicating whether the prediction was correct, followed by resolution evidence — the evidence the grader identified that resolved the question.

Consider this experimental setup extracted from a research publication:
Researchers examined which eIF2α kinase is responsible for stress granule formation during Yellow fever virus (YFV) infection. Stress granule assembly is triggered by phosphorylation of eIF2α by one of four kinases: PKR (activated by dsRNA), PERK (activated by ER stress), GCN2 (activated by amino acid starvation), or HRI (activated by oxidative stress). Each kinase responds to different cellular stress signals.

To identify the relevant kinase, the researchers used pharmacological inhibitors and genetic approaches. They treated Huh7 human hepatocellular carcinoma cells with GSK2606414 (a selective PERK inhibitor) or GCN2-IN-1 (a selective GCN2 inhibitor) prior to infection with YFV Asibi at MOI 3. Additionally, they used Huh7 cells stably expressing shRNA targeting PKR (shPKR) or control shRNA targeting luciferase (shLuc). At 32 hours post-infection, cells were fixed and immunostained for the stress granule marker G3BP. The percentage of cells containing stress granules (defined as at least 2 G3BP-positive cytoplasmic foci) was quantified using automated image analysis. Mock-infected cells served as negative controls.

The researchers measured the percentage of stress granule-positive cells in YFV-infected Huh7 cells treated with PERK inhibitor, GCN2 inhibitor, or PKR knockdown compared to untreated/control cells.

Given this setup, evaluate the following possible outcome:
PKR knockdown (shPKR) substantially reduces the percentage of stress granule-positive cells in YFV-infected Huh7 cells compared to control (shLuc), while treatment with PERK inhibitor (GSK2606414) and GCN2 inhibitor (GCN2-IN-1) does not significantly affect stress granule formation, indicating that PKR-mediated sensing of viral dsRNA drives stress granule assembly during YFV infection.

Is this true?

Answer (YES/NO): NO